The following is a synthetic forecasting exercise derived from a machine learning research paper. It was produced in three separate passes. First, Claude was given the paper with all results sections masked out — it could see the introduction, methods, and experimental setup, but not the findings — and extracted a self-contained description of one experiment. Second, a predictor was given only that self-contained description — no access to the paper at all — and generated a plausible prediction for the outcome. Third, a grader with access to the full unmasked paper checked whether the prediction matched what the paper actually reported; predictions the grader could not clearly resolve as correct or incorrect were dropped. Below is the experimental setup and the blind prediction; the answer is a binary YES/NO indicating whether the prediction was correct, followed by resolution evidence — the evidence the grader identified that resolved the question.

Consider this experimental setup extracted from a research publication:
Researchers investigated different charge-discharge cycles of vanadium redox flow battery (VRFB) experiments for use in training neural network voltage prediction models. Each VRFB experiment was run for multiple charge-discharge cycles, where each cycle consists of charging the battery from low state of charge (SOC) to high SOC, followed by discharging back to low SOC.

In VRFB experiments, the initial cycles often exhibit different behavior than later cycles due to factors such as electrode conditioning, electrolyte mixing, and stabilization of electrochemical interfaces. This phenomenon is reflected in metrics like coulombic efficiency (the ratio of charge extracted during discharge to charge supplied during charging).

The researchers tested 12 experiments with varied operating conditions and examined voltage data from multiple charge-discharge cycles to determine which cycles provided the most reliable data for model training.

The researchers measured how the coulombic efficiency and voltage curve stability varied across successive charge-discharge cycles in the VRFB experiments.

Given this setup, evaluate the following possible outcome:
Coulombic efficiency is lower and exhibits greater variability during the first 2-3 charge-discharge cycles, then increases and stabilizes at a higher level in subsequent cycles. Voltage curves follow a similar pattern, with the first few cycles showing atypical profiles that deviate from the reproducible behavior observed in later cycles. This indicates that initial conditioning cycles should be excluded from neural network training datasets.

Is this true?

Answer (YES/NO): YES